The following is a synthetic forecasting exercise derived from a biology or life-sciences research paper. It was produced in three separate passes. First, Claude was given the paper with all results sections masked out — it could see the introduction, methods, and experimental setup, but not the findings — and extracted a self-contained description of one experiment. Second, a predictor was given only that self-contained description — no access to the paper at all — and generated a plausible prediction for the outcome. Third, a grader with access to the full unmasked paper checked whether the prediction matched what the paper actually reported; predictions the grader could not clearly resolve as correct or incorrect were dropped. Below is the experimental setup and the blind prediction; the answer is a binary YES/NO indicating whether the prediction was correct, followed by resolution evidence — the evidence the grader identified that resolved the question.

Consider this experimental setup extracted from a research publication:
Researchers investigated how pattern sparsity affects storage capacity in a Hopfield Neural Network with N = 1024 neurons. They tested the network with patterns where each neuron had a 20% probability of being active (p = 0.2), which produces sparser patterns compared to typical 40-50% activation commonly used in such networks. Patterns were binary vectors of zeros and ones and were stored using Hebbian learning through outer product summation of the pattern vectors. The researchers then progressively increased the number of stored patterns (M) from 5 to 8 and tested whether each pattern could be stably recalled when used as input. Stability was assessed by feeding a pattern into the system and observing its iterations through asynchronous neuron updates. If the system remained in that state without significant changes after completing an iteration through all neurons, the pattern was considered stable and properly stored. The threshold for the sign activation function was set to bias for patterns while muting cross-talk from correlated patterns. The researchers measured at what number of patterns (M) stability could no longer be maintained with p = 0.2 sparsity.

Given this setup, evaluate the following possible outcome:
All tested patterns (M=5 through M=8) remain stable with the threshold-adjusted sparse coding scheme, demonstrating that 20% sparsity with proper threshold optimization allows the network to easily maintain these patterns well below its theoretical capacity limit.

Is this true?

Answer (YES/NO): NO